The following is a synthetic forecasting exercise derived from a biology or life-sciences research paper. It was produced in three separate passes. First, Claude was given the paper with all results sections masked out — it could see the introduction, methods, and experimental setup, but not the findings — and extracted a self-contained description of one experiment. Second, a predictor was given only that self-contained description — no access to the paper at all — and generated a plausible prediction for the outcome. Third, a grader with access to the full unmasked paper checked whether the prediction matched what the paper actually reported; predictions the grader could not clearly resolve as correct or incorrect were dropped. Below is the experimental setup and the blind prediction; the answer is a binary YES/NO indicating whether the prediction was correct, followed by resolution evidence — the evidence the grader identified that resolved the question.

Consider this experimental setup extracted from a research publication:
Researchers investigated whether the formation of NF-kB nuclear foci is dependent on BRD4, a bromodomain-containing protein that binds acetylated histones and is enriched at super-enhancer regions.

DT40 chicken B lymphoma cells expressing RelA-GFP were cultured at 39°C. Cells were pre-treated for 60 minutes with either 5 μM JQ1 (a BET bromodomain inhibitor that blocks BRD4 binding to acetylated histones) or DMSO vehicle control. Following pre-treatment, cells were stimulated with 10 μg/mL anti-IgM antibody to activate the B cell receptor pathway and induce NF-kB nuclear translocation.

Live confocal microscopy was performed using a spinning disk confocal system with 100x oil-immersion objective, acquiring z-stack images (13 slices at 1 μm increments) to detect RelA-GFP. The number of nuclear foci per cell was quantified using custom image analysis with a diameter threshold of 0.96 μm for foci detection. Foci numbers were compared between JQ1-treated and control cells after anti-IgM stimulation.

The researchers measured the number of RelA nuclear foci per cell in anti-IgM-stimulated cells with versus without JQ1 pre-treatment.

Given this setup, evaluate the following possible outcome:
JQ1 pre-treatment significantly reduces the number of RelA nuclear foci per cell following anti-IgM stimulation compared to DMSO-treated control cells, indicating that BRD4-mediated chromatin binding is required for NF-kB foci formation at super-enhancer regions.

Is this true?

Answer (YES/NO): NO